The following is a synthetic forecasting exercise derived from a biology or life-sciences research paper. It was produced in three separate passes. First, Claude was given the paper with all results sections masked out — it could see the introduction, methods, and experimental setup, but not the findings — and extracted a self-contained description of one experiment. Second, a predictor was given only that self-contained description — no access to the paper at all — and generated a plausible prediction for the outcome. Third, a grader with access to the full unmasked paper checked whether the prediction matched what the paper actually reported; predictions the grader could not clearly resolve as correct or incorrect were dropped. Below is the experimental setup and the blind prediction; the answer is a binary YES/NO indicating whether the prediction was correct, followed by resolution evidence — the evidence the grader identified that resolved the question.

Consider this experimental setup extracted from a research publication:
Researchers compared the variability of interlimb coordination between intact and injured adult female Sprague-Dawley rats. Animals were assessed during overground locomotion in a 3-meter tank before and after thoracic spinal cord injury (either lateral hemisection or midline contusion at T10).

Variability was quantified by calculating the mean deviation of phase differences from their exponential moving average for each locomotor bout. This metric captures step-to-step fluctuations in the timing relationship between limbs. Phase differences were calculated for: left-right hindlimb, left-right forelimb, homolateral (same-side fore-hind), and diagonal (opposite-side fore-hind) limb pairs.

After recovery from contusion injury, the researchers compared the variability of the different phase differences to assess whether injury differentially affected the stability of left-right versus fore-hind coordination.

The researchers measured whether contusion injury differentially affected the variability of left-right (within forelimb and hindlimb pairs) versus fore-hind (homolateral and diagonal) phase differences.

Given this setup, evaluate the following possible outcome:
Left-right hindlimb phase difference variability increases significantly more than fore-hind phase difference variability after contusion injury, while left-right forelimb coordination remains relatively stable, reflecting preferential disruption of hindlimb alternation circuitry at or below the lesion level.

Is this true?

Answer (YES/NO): NO